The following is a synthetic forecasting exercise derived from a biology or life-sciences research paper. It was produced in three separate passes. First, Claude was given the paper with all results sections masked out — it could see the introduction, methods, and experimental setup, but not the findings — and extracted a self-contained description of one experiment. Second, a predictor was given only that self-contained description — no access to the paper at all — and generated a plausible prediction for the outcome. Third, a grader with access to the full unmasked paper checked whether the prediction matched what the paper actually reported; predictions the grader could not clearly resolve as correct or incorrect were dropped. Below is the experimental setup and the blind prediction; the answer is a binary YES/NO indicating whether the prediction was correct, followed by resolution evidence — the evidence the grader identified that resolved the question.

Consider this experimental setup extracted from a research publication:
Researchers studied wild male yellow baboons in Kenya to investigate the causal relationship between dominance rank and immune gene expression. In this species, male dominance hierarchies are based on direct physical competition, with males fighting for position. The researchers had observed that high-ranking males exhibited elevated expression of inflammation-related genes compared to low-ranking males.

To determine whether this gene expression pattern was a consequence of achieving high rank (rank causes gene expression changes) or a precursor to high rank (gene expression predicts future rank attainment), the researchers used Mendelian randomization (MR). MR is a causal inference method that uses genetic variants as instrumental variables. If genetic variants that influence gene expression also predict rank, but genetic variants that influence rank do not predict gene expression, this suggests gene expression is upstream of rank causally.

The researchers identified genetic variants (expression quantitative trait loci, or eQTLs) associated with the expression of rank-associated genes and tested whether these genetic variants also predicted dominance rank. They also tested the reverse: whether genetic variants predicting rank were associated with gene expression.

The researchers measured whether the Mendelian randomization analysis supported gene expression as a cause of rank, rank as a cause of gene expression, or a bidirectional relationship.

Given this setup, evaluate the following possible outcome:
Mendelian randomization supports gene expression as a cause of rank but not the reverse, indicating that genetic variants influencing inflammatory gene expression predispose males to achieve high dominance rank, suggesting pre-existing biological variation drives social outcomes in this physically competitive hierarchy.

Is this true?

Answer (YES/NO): YES